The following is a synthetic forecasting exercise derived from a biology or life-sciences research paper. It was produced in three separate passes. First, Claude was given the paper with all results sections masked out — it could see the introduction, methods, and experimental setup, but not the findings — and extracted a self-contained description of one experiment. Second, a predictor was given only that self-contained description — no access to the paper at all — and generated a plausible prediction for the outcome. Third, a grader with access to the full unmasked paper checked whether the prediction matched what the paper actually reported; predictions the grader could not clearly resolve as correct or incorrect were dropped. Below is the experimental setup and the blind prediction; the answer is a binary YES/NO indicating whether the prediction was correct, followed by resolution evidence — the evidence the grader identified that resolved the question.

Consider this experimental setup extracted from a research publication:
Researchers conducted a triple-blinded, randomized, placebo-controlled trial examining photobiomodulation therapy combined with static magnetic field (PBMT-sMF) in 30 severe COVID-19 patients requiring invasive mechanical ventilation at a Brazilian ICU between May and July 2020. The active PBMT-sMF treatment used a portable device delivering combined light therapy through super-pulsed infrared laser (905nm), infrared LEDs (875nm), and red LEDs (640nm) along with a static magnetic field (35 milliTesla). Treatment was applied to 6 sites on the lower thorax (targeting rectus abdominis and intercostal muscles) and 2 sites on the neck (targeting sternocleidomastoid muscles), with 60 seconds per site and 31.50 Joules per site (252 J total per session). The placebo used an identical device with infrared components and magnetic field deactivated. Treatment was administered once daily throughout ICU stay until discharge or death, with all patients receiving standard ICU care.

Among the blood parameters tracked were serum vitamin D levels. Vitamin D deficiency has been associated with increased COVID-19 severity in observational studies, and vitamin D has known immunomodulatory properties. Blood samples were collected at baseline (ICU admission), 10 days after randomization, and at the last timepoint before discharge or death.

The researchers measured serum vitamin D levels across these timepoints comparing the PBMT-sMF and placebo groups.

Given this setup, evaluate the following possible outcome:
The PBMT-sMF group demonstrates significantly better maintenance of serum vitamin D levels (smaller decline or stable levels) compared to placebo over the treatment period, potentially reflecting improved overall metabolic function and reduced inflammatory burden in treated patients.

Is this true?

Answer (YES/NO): NO